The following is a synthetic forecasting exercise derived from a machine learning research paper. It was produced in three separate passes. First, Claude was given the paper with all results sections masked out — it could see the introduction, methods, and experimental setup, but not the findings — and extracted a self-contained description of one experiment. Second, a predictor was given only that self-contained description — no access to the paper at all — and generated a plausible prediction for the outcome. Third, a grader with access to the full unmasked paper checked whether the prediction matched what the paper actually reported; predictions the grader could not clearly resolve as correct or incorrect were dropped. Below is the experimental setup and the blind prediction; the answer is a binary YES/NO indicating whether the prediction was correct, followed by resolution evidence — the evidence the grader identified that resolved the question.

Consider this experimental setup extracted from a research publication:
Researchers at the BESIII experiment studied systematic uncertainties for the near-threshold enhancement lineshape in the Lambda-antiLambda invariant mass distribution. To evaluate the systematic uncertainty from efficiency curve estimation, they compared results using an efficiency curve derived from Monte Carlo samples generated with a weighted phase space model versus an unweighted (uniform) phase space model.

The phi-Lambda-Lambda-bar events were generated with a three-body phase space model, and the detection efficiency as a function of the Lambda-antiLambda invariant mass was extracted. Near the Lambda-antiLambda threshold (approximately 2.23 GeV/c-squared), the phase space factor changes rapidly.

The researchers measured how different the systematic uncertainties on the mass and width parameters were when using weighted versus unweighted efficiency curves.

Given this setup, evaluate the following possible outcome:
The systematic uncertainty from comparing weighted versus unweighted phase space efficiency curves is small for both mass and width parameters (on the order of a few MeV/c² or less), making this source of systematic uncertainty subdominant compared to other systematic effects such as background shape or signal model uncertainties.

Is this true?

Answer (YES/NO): NO